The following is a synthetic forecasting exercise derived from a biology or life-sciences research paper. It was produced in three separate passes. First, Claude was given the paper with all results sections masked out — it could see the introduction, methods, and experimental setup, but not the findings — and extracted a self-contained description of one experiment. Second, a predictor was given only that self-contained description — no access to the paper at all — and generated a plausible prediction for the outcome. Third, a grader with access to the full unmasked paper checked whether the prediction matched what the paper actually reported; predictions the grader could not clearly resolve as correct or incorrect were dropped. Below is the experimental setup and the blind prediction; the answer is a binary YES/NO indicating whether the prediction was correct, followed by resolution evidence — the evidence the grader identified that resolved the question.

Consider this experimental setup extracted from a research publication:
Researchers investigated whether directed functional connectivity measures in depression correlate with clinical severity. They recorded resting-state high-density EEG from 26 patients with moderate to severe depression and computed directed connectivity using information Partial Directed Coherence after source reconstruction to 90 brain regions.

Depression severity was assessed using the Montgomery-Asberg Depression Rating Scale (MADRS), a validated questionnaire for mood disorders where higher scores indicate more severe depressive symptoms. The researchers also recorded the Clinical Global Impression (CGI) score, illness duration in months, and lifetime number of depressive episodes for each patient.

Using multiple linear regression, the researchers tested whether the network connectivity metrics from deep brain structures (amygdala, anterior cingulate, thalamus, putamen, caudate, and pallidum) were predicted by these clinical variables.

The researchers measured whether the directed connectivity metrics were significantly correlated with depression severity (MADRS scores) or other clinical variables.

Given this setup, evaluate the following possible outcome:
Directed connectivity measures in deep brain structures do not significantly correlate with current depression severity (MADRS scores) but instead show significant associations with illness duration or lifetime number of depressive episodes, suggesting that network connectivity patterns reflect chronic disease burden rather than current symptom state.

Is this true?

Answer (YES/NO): NO